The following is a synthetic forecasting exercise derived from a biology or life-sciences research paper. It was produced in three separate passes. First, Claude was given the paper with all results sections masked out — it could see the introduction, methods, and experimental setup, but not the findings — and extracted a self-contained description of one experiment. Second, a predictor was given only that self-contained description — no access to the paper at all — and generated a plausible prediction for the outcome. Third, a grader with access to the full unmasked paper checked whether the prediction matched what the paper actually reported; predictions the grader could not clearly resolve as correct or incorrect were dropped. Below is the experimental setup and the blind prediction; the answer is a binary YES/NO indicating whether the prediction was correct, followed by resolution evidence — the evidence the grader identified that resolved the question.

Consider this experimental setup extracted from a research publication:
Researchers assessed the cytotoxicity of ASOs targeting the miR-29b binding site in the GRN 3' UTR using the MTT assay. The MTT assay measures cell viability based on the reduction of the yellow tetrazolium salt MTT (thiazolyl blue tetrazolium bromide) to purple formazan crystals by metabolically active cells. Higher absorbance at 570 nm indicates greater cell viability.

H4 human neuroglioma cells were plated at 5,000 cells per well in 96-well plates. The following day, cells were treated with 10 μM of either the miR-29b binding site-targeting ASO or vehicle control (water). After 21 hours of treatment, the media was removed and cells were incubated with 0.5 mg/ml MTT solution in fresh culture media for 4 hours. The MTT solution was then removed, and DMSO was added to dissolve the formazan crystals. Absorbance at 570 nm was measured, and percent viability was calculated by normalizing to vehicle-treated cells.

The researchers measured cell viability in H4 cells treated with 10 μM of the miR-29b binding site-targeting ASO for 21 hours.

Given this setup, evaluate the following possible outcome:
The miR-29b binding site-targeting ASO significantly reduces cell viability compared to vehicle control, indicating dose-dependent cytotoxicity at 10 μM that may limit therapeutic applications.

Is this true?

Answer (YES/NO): NO